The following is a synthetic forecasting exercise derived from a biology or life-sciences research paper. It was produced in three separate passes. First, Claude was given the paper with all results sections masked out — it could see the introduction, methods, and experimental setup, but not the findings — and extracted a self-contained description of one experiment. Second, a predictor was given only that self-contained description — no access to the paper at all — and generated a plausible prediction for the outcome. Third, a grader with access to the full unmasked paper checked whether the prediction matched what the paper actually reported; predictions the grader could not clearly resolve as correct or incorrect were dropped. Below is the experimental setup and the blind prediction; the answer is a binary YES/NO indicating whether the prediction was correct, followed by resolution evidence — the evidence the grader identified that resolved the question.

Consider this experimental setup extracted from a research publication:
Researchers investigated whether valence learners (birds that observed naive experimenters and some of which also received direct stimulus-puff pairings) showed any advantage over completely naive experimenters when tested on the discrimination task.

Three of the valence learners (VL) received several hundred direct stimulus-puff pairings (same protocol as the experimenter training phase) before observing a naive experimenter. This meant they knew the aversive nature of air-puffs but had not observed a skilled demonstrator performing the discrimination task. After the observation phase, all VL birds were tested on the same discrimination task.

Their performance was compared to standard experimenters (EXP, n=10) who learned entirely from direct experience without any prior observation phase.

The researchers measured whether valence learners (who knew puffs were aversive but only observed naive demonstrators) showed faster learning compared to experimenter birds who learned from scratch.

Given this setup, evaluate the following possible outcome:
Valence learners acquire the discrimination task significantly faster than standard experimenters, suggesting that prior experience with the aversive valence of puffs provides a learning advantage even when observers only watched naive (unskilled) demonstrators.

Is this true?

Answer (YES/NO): NO